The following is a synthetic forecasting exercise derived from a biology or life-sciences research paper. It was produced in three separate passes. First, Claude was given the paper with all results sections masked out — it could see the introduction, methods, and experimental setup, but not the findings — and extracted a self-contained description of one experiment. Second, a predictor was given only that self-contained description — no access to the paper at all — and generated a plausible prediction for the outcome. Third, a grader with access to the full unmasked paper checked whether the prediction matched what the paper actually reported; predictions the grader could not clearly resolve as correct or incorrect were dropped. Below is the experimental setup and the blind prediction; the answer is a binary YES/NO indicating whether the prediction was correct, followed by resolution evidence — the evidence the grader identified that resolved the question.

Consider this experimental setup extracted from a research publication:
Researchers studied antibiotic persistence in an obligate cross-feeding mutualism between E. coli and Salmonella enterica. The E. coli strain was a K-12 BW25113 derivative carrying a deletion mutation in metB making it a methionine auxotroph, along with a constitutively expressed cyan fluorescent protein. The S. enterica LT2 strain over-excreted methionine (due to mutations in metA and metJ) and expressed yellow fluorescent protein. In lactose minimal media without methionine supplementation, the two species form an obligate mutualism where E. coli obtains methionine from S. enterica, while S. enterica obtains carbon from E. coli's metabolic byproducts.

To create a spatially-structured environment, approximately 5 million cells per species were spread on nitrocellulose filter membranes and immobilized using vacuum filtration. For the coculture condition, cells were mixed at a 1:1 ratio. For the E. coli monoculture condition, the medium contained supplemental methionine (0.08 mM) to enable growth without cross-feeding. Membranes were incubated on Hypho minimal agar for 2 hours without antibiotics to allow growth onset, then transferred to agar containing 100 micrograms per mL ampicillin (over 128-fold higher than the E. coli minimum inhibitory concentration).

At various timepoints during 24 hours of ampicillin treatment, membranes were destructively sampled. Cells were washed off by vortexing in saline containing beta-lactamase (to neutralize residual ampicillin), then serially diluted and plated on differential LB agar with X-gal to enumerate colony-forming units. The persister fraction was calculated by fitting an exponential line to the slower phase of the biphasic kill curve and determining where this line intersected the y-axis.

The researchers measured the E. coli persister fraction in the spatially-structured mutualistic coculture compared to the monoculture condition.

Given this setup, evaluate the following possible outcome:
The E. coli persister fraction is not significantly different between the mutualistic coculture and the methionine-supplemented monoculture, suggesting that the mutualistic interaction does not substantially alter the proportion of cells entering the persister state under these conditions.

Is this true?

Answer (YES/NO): NO